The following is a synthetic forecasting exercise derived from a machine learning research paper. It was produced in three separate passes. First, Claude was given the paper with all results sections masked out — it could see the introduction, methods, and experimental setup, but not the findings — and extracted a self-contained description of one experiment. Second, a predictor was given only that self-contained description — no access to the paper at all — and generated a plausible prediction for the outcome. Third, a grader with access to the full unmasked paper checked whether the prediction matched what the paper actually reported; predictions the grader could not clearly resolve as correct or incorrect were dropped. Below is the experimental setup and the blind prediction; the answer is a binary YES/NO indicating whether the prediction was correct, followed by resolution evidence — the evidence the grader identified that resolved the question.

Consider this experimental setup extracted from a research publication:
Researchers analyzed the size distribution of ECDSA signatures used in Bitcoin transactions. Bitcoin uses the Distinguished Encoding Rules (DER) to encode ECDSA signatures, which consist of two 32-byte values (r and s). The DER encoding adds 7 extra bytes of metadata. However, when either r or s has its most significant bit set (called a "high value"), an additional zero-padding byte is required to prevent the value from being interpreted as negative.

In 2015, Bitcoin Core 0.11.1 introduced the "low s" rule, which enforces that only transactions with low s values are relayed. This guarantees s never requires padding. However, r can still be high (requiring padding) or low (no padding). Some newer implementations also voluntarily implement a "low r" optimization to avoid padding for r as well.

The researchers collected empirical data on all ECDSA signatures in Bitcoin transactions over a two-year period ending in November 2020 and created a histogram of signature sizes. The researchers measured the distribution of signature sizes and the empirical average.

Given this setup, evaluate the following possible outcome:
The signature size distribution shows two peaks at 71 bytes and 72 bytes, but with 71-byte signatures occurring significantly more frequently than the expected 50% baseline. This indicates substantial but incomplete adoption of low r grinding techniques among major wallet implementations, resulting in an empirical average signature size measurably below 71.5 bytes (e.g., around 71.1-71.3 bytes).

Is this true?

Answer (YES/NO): NO